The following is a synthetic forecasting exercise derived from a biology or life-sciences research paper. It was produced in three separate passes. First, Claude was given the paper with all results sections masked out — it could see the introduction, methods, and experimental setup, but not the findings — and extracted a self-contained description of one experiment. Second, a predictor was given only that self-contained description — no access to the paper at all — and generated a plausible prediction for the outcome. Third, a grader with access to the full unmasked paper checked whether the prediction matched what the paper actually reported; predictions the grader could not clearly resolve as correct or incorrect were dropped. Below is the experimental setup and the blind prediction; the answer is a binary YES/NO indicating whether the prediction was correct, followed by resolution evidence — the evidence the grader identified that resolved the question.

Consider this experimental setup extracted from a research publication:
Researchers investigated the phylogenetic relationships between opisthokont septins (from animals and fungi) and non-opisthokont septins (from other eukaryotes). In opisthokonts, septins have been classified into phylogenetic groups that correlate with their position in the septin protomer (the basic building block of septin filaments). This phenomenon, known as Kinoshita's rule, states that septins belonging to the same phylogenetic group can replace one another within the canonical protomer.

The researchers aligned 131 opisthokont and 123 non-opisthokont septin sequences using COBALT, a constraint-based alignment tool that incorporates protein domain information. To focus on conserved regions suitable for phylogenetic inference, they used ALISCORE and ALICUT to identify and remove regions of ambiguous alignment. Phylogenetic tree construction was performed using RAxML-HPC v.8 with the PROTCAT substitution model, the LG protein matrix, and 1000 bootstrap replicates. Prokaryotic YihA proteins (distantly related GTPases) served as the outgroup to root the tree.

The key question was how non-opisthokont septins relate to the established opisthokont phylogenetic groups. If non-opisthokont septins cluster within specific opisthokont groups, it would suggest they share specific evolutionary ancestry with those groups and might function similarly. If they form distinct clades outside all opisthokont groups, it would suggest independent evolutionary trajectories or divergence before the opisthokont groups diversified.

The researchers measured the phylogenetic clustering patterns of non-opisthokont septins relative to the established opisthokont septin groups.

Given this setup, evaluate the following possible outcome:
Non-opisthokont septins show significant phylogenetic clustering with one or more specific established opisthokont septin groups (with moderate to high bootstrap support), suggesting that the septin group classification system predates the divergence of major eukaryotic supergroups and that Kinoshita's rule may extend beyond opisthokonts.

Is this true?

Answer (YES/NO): NO